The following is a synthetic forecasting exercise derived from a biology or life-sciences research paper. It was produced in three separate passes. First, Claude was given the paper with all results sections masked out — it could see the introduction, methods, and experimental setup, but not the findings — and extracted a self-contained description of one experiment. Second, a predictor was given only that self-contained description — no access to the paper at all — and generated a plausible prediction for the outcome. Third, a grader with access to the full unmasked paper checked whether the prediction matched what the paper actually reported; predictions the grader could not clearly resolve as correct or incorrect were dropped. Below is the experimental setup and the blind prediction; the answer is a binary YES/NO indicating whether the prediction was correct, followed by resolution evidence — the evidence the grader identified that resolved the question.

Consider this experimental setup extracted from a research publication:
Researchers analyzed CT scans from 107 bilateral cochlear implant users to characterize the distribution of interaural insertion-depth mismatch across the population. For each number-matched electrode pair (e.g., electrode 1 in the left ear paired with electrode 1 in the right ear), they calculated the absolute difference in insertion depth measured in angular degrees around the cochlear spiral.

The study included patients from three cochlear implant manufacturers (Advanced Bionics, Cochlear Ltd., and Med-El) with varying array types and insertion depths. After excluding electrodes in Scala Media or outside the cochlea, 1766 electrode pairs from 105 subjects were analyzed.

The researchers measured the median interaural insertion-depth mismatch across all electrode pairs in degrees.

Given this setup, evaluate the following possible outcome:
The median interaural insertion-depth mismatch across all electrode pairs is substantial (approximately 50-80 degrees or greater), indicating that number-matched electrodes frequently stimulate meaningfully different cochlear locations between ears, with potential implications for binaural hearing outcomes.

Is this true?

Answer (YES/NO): NO